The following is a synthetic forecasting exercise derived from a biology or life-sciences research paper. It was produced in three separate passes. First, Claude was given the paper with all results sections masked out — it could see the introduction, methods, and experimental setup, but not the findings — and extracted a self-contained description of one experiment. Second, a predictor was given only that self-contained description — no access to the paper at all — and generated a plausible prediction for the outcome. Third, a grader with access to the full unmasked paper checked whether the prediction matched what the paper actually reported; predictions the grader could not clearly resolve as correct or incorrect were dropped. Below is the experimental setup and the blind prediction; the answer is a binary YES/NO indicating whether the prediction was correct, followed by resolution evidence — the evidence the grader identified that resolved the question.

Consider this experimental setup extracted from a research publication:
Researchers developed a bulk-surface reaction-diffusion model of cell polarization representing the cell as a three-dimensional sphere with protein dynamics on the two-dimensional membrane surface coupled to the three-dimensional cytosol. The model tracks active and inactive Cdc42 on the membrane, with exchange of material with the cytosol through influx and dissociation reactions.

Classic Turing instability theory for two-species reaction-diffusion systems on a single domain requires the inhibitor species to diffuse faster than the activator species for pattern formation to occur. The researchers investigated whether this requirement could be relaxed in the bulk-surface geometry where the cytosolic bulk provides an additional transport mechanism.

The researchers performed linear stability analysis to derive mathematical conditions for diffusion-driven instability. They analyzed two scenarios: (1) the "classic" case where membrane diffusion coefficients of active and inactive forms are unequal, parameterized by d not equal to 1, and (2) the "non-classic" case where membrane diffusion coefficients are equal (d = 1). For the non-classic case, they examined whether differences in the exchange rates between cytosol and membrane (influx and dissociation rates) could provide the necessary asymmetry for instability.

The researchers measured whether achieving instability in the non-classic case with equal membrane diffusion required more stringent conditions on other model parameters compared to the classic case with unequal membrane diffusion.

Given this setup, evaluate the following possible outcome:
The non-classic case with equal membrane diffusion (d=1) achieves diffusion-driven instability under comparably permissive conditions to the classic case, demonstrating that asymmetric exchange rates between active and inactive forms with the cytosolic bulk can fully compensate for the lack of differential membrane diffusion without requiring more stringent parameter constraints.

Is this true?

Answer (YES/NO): NO